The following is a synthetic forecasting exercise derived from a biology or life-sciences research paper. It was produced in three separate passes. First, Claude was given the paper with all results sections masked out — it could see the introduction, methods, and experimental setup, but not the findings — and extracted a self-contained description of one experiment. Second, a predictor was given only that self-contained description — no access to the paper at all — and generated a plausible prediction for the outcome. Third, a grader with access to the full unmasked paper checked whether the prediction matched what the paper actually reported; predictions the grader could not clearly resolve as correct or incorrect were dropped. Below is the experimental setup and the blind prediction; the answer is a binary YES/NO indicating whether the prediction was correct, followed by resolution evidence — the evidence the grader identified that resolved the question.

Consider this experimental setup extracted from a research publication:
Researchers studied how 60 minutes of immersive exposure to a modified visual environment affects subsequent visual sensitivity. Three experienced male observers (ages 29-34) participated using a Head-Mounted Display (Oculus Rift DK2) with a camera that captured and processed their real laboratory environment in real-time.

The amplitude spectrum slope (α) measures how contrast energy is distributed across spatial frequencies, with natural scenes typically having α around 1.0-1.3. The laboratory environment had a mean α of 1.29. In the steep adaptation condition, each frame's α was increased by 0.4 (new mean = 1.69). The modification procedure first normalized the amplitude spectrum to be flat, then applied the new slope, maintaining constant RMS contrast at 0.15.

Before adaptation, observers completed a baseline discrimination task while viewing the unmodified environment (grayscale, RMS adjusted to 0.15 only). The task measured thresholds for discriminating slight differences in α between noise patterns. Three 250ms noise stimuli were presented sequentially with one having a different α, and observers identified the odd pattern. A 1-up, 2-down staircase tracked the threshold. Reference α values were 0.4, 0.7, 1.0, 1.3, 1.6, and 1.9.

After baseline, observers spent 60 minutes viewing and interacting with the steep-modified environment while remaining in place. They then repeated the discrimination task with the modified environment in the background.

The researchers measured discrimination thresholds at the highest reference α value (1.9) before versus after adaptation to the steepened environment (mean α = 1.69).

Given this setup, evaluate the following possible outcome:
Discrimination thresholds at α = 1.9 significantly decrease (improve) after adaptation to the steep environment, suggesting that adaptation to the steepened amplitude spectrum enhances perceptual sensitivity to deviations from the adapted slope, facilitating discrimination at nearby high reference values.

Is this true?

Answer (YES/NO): YES